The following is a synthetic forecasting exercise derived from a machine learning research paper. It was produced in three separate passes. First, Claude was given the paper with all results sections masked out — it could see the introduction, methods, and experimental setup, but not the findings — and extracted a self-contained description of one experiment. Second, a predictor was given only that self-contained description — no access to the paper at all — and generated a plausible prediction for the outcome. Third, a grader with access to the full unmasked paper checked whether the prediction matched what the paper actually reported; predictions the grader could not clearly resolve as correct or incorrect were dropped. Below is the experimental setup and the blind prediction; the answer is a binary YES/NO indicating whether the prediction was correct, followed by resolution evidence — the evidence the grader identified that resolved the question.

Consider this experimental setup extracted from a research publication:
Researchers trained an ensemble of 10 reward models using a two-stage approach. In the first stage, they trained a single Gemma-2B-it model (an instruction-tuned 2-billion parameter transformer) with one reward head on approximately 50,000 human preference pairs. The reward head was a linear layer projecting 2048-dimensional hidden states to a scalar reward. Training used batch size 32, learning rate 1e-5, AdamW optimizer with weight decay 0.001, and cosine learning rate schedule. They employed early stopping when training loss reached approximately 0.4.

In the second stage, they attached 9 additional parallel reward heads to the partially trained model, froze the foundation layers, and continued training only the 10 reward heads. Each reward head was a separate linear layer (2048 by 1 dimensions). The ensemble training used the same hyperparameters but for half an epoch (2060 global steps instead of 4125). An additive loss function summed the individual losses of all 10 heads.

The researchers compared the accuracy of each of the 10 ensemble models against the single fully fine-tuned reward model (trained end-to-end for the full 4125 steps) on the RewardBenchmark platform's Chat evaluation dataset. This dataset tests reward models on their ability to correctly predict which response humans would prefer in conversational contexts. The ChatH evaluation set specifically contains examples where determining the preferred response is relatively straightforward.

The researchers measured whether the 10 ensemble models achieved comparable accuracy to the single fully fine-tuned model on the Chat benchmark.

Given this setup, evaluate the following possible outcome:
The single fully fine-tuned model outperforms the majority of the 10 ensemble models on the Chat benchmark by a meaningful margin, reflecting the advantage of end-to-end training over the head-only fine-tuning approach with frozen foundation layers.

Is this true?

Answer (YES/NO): NO